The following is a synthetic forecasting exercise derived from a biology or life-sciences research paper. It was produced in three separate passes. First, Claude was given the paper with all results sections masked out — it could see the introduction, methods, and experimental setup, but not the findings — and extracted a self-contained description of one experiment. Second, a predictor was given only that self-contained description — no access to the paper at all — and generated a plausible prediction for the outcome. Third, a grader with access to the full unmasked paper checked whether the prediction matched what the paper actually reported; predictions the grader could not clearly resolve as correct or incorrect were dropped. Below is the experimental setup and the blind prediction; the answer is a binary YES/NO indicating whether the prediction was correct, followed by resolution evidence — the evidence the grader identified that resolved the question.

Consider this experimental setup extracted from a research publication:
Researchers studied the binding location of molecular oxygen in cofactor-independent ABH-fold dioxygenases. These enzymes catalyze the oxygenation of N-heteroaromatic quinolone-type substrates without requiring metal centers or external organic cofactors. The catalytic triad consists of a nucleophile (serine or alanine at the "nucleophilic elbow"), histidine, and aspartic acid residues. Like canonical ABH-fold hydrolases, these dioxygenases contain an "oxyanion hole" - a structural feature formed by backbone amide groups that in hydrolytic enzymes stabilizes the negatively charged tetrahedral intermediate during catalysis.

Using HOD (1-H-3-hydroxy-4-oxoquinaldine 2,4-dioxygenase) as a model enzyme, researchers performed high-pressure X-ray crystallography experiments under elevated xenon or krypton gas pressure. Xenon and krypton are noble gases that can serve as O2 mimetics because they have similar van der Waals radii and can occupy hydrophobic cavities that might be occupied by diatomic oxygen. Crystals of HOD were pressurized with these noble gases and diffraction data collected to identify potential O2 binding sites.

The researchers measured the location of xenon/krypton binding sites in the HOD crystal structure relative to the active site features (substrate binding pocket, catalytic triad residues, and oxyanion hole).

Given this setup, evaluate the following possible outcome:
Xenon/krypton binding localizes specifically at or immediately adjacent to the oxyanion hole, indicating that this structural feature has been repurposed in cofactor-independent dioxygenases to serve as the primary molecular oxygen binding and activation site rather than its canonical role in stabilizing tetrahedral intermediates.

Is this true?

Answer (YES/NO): NO